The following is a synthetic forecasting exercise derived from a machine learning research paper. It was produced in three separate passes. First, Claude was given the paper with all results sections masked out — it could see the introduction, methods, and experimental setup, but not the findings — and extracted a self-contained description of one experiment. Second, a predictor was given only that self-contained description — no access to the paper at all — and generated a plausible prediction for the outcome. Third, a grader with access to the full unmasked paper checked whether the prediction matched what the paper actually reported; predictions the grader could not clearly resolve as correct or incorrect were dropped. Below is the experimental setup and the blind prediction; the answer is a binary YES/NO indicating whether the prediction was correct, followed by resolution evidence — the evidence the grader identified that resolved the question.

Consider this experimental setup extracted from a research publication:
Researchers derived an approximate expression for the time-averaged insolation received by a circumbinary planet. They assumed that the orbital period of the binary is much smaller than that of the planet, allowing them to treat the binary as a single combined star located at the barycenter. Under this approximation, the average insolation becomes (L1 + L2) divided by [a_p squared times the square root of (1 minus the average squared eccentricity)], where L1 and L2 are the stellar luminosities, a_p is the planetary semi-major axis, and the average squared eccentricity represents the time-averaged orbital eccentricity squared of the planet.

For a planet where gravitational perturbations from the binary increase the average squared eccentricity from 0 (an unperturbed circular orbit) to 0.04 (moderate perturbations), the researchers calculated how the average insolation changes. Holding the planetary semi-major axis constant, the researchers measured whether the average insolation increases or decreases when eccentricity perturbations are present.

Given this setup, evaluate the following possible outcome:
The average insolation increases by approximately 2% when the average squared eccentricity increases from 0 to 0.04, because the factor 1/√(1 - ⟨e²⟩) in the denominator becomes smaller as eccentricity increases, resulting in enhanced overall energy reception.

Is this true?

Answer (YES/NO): NO